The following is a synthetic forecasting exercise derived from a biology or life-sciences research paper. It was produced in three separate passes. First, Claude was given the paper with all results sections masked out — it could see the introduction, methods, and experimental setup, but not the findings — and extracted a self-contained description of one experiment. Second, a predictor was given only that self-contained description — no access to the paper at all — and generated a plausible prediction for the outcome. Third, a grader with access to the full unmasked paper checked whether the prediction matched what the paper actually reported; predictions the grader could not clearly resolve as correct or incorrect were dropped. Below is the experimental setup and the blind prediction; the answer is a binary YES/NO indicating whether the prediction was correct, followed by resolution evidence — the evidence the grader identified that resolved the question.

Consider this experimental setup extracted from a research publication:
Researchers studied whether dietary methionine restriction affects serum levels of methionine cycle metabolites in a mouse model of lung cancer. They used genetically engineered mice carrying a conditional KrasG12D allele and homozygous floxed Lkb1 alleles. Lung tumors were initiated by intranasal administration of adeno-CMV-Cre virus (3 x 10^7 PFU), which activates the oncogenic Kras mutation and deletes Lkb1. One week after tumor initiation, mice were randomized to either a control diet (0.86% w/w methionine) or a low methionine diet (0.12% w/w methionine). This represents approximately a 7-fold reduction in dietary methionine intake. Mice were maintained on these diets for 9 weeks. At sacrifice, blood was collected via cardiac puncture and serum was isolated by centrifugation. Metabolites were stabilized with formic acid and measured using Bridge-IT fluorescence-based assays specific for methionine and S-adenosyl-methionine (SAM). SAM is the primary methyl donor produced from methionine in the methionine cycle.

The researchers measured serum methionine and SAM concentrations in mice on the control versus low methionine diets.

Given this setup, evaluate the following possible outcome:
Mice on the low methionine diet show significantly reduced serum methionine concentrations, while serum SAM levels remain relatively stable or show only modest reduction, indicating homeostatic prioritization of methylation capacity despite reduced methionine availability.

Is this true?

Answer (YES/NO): NO